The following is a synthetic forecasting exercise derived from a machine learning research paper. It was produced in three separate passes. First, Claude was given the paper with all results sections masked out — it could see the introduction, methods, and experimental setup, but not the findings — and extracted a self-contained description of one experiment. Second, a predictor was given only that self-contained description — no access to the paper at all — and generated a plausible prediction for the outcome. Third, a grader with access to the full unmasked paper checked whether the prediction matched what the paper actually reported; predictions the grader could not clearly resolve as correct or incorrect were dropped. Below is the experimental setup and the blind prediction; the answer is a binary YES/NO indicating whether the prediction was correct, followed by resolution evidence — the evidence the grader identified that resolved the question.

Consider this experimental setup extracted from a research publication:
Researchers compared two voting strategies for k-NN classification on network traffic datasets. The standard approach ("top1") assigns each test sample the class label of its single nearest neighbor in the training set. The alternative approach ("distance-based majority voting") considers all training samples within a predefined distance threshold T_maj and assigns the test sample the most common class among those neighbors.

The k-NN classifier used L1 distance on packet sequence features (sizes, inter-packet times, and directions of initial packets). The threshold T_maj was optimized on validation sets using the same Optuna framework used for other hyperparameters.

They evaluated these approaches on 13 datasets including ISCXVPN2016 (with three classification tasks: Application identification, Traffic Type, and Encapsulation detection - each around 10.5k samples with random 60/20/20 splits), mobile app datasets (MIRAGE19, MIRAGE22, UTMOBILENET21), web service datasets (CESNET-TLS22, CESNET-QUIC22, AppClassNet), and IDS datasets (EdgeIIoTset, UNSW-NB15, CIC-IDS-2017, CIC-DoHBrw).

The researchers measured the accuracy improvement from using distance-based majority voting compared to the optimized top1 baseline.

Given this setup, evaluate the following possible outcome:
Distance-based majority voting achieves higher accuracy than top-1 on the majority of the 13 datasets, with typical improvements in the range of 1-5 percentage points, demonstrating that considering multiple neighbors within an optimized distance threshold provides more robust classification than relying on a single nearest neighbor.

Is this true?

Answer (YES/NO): NO